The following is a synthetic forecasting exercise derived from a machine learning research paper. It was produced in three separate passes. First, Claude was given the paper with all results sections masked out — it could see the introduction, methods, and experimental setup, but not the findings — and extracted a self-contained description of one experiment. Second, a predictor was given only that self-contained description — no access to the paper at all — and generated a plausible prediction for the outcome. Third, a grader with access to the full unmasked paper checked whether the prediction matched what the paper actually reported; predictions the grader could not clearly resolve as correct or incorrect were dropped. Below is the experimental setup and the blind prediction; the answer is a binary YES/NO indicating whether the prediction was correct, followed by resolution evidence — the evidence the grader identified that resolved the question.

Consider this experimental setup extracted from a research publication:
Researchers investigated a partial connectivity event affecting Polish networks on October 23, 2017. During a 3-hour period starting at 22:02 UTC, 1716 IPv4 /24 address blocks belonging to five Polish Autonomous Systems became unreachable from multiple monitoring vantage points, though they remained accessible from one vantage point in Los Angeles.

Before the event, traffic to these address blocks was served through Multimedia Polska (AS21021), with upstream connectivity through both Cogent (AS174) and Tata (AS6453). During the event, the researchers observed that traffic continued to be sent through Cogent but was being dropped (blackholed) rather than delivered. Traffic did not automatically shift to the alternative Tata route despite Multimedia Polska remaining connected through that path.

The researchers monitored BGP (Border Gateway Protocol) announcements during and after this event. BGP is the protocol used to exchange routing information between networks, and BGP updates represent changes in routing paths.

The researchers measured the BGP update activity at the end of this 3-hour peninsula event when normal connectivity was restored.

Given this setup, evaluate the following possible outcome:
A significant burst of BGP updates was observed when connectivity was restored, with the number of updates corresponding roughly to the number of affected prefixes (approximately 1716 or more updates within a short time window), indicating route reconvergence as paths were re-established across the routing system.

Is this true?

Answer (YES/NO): NO